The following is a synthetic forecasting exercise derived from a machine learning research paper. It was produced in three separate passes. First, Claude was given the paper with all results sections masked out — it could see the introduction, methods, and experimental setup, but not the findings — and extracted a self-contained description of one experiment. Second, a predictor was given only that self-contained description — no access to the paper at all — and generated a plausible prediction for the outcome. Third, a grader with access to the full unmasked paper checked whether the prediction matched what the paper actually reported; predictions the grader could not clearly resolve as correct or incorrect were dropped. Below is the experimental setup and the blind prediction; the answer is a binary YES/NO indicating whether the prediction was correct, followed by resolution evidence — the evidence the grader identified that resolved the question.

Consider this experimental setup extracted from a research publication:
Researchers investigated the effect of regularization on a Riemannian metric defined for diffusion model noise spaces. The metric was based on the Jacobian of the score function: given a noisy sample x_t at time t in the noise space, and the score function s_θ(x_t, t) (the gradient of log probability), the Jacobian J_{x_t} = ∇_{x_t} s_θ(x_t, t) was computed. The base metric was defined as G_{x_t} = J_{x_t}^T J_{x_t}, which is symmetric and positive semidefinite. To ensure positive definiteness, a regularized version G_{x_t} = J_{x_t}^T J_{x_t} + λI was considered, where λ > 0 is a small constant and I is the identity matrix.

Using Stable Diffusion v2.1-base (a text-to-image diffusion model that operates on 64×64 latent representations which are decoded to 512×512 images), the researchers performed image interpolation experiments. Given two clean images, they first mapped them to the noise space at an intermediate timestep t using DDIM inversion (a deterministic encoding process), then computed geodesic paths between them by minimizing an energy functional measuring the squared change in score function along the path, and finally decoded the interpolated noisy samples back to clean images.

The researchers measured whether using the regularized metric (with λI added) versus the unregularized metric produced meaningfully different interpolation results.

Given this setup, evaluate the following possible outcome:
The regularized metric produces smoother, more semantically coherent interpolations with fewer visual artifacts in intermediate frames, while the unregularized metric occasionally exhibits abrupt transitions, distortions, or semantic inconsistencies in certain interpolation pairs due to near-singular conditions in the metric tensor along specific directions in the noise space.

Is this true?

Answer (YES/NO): NO